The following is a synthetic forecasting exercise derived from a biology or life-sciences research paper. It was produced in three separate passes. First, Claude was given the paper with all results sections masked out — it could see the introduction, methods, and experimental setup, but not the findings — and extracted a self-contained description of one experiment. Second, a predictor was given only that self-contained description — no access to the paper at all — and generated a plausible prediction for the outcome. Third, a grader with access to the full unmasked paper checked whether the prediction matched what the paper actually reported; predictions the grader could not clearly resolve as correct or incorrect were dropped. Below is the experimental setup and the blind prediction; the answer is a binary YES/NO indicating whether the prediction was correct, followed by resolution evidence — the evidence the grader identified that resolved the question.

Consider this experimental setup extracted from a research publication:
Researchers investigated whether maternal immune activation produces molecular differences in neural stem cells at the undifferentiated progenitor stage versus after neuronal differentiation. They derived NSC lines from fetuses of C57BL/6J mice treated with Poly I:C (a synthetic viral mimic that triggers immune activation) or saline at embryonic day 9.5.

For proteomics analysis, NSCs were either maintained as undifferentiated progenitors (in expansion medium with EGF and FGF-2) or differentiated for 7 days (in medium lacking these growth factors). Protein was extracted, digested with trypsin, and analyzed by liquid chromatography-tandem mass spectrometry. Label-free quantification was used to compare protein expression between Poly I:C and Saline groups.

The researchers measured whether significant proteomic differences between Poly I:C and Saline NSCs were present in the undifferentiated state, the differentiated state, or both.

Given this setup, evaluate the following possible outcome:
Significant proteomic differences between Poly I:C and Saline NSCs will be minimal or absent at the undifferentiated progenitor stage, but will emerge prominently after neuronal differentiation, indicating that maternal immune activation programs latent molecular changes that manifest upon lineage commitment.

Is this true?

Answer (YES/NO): YES